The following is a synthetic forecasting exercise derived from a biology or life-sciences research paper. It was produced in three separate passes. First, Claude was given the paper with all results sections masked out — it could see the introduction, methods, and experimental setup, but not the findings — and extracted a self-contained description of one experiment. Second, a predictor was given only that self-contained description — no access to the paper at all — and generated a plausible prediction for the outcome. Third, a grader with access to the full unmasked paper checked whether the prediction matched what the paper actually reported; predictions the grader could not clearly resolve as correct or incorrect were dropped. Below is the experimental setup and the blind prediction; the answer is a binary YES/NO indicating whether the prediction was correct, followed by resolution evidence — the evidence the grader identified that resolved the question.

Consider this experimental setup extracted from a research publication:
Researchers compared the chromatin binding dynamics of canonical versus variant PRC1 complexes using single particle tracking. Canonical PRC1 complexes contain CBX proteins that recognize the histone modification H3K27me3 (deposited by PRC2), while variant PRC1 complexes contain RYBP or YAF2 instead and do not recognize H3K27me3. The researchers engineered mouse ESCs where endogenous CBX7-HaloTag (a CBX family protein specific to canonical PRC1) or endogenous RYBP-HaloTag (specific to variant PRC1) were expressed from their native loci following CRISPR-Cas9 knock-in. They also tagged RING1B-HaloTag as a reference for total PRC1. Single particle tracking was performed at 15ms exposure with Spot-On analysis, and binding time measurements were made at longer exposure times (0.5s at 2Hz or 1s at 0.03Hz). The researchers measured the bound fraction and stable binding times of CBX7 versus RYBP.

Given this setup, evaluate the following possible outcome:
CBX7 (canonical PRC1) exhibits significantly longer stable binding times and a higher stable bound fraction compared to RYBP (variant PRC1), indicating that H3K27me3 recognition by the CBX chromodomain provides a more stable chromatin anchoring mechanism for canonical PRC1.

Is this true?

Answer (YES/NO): NO